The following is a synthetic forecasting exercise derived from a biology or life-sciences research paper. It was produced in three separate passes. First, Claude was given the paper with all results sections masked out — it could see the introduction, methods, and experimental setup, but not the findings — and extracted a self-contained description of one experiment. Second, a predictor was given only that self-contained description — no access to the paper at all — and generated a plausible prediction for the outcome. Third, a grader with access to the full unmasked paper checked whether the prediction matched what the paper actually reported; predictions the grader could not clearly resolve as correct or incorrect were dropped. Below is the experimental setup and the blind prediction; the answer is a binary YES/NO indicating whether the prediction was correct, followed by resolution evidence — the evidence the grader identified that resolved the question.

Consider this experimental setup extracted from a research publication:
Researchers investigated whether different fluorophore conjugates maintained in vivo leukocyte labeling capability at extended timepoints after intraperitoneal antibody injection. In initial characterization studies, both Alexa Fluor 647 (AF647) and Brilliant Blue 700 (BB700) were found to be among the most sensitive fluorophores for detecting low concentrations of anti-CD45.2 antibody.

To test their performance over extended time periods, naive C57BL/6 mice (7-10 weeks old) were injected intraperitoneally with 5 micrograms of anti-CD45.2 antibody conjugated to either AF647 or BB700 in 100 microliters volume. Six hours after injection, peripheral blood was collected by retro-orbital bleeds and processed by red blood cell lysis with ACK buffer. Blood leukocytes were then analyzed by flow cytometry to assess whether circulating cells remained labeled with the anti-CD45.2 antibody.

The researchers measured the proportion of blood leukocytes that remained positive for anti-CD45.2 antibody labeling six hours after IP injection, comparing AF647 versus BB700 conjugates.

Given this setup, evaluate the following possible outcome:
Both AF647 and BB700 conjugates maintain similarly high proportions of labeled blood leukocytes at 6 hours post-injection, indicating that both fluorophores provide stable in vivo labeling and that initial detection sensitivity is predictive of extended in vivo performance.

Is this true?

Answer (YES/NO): NO